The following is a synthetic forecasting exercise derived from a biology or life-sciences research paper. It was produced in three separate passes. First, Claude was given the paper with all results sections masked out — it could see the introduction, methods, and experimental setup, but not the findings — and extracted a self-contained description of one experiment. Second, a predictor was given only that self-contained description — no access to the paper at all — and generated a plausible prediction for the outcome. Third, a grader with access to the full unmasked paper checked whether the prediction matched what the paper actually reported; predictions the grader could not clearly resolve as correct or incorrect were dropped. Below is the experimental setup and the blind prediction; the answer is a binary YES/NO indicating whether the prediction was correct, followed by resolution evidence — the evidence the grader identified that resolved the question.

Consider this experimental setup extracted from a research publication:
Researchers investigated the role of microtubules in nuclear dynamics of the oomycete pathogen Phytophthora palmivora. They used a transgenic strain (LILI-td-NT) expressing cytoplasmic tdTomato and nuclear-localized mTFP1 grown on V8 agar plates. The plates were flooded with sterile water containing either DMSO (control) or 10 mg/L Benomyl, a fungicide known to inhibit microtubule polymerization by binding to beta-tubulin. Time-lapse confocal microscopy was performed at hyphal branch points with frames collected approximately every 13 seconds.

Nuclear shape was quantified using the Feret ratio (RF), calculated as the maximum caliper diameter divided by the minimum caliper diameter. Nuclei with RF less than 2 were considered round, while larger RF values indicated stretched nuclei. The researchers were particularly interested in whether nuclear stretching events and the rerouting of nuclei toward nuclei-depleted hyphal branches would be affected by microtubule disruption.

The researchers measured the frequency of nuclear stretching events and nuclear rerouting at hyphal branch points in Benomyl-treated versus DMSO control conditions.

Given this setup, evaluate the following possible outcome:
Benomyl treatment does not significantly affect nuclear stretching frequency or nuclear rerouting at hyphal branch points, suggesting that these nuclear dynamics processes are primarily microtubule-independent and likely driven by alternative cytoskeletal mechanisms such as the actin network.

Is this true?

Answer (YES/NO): NO